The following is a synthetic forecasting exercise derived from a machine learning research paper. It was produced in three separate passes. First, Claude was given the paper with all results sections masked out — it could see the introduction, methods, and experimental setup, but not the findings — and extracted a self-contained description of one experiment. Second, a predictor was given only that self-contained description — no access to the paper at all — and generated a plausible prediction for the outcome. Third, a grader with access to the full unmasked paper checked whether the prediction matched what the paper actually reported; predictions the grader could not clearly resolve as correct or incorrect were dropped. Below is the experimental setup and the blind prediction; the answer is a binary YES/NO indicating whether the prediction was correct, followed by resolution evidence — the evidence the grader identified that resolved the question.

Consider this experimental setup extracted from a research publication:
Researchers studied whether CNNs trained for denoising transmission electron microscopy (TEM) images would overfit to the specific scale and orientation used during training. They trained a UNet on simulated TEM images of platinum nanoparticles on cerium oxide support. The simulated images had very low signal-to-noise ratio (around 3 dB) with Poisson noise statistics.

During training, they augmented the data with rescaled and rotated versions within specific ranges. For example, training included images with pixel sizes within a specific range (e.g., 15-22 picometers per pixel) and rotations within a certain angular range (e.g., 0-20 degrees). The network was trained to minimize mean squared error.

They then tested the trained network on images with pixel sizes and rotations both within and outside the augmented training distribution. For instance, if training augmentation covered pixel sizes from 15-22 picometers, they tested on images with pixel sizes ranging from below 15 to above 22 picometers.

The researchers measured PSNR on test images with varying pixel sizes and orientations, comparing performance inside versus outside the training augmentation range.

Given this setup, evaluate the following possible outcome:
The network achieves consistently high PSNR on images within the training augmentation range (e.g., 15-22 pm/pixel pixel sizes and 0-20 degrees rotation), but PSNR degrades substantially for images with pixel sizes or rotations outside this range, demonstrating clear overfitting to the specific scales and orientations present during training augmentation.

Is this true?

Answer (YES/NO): YES